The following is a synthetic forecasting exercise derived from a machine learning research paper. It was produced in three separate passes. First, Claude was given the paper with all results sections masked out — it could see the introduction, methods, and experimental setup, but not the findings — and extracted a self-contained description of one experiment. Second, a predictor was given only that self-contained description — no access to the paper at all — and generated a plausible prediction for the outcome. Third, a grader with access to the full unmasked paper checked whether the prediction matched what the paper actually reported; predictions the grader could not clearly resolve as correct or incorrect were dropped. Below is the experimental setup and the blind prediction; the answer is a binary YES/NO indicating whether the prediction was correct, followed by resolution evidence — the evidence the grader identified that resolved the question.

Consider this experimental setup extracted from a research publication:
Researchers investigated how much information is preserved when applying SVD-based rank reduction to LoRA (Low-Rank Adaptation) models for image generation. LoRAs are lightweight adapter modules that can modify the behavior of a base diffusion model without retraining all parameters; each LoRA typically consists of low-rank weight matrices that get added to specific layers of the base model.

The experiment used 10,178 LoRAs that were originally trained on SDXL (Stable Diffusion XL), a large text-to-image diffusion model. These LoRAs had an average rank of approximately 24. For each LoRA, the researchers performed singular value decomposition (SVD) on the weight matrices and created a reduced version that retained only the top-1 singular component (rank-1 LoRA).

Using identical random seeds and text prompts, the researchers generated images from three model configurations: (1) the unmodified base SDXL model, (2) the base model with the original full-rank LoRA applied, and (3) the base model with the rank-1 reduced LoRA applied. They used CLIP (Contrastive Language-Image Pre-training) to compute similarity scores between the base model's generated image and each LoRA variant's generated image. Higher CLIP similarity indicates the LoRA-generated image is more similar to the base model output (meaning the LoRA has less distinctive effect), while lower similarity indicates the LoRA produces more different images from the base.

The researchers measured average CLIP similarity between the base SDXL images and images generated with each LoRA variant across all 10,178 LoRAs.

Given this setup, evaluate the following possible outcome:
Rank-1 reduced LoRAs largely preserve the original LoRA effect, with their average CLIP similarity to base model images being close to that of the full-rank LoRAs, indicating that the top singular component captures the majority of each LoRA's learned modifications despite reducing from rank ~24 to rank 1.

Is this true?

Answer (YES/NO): YES